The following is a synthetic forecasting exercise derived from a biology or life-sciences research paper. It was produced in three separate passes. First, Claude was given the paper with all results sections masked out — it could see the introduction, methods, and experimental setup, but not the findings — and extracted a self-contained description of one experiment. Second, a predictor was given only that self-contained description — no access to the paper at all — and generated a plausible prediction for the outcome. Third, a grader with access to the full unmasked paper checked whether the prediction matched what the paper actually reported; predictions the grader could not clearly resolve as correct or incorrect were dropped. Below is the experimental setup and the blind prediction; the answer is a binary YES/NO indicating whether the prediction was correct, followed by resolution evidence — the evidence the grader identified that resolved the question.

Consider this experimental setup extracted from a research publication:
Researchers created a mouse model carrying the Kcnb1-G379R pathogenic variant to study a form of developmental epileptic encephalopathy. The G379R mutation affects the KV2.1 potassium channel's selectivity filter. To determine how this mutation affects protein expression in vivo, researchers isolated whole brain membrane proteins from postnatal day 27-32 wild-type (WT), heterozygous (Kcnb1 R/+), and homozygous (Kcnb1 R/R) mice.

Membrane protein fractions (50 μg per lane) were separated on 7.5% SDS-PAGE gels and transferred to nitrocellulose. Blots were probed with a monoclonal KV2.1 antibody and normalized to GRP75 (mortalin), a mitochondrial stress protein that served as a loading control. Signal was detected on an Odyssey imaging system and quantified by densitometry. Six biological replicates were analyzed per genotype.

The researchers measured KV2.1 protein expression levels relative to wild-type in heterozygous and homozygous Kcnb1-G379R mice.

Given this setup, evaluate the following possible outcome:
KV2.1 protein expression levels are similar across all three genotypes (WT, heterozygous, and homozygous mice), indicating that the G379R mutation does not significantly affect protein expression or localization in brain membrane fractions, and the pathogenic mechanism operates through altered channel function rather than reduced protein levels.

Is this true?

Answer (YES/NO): NO